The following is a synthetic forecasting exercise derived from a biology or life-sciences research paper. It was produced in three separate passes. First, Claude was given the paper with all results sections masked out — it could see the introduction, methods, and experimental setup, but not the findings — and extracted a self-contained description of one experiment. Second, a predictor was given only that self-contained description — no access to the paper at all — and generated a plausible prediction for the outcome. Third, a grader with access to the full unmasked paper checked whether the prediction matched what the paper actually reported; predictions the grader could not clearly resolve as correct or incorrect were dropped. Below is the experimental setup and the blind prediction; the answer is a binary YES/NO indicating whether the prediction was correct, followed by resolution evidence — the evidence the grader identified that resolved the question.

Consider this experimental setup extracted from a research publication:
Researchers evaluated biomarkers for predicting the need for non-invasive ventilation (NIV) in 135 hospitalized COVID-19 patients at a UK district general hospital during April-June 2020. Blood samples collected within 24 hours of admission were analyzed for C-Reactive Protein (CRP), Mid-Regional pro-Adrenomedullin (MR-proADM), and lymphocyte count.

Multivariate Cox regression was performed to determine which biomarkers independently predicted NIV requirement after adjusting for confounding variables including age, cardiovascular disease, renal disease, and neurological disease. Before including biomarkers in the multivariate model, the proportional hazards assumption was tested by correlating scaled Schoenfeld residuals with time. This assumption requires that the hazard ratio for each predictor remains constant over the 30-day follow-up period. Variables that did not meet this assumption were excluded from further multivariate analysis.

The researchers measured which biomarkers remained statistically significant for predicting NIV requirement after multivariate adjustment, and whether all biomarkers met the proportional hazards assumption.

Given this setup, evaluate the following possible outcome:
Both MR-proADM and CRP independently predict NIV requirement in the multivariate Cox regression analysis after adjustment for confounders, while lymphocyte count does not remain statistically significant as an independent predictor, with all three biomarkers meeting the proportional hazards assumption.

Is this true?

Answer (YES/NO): NO